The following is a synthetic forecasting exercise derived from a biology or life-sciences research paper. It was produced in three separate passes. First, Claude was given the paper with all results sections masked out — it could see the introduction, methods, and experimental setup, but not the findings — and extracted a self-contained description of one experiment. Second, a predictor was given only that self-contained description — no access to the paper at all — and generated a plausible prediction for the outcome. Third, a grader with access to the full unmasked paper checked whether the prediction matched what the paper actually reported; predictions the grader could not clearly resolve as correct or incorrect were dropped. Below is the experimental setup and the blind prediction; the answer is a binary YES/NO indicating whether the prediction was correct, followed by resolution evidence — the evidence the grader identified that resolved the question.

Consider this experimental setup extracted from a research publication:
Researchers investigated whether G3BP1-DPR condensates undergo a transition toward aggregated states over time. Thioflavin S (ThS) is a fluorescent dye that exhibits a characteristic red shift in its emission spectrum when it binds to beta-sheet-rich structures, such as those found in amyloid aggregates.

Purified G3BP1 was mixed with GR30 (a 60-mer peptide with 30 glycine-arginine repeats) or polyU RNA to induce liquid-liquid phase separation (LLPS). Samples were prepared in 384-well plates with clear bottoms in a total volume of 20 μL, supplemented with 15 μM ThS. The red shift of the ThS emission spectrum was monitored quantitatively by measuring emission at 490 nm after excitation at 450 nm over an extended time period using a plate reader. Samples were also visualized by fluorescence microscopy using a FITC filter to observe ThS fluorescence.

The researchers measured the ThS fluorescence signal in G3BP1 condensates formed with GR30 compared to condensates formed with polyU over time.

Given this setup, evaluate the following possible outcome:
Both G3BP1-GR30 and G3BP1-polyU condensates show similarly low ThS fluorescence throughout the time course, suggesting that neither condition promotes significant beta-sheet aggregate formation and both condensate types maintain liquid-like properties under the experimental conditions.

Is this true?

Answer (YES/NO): NO